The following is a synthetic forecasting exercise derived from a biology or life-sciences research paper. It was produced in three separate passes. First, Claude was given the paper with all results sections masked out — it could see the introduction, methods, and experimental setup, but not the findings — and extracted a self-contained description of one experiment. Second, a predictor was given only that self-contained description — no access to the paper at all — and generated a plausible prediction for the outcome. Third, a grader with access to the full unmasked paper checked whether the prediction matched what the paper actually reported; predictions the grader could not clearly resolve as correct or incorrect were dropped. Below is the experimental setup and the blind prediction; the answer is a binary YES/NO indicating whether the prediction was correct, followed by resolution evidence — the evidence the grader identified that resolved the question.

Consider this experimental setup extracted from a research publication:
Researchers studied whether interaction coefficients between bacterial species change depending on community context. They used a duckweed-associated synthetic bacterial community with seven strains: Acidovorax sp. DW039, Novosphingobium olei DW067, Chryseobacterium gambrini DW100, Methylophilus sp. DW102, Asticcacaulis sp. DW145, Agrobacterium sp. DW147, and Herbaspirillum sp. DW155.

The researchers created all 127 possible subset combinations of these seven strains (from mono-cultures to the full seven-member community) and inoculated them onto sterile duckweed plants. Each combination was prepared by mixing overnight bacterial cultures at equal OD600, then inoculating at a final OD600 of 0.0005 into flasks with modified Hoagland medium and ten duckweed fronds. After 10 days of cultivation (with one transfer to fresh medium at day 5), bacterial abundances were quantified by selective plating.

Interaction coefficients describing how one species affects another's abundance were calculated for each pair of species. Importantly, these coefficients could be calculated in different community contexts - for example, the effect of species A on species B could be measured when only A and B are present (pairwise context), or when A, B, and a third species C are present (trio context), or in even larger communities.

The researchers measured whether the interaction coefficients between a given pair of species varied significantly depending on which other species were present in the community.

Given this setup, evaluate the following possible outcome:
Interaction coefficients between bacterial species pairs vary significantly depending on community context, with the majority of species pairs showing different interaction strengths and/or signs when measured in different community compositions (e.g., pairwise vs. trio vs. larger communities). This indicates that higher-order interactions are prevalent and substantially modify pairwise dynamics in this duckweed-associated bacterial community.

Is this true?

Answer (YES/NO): YES